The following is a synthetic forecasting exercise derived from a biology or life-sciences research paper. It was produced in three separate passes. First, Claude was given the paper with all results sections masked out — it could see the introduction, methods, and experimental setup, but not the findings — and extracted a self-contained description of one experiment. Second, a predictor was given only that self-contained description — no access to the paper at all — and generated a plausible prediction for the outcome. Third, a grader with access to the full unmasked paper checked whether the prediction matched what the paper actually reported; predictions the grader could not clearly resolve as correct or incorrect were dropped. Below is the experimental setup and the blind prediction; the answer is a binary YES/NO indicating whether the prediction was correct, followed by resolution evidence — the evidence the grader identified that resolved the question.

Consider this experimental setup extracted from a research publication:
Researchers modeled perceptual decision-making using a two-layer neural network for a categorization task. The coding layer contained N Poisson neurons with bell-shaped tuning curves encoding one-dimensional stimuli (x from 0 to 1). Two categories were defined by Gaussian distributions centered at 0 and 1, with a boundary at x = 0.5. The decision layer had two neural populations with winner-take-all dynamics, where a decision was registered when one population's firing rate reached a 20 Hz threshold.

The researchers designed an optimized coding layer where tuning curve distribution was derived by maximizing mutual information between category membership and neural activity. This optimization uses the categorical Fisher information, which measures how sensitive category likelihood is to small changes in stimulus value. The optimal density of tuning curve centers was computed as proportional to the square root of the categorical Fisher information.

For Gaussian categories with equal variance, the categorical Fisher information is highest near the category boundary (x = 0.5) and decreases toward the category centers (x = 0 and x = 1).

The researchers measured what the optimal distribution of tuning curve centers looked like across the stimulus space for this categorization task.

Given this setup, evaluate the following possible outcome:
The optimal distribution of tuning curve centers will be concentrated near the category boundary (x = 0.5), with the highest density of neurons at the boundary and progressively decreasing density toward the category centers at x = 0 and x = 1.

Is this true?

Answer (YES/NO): YES